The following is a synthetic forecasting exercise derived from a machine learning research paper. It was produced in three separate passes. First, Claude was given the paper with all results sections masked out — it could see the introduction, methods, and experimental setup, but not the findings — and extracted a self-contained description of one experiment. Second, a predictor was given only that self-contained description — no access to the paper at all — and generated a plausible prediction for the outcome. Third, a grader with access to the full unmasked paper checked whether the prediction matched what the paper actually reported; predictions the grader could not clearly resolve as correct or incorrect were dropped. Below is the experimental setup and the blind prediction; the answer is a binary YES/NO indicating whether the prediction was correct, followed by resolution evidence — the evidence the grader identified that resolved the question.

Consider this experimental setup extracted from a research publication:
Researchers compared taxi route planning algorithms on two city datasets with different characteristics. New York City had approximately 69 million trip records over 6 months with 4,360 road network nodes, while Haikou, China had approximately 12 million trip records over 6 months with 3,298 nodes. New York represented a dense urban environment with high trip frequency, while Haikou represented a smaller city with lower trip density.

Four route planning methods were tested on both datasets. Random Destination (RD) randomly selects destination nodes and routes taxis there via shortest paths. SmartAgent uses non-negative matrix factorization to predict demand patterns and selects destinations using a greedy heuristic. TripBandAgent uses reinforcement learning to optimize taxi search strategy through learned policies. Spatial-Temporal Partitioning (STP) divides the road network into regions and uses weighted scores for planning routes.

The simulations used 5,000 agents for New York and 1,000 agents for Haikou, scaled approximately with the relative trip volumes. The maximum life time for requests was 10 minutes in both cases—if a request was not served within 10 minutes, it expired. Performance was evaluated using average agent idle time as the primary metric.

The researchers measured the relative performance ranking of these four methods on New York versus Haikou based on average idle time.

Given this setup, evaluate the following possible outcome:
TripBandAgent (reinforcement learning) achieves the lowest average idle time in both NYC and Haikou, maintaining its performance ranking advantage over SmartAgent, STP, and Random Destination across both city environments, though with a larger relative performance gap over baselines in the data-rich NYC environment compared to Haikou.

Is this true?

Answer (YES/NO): NO